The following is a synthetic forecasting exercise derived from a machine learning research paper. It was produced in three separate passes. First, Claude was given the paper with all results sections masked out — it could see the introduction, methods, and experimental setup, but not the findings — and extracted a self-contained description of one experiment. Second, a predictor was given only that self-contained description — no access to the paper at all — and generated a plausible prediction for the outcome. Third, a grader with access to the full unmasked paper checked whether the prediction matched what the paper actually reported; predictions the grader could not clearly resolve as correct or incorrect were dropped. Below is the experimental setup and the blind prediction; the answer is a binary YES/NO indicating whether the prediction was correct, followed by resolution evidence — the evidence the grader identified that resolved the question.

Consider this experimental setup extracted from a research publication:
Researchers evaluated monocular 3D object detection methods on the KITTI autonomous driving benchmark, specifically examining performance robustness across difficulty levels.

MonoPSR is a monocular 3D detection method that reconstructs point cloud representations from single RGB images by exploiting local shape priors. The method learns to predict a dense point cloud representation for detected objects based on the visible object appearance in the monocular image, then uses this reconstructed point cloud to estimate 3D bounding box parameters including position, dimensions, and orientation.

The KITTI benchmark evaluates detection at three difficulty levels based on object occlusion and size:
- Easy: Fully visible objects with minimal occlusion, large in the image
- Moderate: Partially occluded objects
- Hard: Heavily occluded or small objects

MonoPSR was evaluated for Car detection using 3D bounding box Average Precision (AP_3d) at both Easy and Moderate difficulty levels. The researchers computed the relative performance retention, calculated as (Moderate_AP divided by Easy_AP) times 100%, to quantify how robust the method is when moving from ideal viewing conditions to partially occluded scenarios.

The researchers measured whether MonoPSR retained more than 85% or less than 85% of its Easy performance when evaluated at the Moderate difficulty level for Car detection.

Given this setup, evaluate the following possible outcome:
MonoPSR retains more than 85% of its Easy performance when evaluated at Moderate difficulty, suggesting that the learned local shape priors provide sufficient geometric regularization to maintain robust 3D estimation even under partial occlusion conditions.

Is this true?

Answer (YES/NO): YES